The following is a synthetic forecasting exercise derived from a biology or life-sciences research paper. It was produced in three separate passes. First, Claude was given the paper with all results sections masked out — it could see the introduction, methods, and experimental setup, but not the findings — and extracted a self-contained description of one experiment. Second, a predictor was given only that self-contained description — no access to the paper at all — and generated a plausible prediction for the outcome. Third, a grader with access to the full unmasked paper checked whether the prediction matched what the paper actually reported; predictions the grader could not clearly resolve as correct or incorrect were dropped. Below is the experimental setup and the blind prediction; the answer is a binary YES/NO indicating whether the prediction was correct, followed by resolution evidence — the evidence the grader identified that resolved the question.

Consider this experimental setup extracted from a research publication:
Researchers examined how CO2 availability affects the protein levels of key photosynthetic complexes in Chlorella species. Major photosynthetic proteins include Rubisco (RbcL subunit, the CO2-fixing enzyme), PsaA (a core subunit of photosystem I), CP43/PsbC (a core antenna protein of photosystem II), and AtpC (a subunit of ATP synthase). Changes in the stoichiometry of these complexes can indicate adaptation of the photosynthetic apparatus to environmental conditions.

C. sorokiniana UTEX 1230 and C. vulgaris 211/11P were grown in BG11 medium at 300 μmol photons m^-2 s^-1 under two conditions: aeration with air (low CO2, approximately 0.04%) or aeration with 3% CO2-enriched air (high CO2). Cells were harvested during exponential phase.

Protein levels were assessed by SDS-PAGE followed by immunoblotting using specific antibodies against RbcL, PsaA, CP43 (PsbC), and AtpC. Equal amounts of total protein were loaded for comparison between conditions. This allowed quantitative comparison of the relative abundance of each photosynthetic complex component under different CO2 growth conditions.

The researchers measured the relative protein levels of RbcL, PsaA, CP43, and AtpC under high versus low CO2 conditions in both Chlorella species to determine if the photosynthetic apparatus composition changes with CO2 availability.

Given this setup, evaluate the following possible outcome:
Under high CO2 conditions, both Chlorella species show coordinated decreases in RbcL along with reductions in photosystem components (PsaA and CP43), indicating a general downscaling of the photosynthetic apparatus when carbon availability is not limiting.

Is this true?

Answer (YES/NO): NO